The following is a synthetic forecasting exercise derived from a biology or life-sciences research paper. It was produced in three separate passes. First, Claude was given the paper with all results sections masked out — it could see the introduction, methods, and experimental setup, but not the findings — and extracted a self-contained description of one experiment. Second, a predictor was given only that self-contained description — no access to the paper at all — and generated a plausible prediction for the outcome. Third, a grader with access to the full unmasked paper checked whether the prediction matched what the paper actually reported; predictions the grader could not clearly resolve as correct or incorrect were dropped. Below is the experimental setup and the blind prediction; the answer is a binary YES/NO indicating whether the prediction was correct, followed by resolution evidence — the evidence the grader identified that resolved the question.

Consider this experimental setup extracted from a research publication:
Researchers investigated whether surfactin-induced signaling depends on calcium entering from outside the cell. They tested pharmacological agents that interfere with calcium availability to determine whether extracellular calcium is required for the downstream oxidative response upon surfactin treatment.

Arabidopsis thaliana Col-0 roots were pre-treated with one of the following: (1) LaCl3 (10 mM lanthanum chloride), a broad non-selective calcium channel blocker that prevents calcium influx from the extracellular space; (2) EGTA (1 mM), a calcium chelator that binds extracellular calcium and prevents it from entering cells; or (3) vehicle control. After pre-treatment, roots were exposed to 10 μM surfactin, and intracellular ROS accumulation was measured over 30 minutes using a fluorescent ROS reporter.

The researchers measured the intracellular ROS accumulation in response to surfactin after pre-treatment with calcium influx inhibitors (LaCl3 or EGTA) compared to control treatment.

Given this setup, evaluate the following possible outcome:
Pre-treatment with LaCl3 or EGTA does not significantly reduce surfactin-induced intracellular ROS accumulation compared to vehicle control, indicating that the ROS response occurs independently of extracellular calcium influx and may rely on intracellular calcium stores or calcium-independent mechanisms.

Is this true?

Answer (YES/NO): NO